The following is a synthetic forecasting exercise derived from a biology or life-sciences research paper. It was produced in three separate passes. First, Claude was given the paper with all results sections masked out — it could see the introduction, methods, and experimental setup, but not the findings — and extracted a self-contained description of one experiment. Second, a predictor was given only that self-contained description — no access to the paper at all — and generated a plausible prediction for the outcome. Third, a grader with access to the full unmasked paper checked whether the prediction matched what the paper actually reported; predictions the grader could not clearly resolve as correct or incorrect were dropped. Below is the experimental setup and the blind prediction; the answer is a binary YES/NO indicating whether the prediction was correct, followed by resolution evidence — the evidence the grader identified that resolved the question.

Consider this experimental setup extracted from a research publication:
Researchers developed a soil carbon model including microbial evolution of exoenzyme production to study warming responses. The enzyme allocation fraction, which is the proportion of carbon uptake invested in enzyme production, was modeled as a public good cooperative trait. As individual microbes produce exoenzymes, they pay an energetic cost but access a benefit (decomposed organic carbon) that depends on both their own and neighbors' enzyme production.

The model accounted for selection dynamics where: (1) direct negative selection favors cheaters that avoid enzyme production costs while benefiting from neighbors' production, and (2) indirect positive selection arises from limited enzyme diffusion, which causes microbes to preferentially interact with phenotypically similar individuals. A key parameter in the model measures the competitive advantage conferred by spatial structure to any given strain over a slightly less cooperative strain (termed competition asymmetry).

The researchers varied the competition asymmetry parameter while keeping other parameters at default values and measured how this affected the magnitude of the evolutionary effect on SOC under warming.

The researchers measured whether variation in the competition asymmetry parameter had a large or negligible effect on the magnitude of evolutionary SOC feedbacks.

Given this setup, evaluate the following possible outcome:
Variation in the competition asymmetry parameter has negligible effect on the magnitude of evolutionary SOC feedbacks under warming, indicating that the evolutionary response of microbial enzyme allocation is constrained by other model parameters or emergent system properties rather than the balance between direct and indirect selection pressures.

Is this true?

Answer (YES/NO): NO